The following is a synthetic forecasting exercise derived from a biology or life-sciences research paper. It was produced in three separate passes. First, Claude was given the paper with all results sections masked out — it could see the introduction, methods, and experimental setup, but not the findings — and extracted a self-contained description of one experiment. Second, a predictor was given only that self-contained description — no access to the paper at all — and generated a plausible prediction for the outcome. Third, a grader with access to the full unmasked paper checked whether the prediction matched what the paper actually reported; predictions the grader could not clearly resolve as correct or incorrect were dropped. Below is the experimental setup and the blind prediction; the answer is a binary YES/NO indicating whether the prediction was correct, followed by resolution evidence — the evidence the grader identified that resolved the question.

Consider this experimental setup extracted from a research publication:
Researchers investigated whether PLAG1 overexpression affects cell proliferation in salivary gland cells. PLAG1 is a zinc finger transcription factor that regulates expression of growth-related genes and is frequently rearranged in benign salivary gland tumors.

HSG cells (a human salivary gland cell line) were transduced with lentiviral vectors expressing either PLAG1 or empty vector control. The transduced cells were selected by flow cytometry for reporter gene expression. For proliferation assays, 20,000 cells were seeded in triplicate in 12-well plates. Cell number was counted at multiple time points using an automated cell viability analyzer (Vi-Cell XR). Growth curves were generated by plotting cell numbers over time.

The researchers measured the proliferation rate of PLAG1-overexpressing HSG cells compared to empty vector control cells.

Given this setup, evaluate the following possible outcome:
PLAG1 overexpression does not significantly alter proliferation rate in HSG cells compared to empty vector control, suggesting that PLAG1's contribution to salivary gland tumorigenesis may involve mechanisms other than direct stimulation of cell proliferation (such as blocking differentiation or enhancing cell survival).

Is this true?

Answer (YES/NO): NO